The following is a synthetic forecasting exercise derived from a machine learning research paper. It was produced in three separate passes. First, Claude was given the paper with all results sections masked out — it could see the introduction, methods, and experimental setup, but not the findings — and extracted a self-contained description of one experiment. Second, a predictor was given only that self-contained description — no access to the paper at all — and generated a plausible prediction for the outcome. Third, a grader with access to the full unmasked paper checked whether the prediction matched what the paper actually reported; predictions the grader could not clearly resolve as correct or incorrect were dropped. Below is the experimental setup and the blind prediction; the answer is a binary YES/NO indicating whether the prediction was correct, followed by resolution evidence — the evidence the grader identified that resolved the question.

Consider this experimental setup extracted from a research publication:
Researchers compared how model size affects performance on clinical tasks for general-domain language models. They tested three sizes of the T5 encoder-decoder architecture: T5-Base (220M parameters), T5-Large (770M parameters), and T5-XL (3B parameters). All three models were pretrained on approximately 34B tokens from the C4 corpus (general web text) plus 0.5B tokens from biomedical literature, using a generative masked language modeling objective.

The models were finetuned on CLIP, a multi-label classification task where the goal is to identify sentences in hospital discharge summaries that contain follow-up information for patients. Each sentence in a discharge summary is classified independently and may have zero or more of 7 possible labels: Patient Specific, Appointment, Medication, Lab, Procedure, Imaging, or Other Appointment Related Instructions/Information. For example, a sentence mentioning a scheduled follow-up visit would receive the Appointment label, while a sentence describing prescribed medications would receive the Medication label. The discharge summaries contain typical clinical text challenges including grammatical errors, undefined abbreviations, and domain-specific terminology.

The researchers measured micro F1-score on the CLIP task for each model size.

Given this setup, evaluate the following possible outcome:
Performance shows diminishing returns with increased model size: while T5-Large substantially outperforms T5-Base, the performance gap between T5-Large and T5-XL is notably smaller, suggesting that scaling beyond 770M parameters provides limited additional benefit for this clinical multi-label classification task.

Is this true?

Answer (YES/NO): YES